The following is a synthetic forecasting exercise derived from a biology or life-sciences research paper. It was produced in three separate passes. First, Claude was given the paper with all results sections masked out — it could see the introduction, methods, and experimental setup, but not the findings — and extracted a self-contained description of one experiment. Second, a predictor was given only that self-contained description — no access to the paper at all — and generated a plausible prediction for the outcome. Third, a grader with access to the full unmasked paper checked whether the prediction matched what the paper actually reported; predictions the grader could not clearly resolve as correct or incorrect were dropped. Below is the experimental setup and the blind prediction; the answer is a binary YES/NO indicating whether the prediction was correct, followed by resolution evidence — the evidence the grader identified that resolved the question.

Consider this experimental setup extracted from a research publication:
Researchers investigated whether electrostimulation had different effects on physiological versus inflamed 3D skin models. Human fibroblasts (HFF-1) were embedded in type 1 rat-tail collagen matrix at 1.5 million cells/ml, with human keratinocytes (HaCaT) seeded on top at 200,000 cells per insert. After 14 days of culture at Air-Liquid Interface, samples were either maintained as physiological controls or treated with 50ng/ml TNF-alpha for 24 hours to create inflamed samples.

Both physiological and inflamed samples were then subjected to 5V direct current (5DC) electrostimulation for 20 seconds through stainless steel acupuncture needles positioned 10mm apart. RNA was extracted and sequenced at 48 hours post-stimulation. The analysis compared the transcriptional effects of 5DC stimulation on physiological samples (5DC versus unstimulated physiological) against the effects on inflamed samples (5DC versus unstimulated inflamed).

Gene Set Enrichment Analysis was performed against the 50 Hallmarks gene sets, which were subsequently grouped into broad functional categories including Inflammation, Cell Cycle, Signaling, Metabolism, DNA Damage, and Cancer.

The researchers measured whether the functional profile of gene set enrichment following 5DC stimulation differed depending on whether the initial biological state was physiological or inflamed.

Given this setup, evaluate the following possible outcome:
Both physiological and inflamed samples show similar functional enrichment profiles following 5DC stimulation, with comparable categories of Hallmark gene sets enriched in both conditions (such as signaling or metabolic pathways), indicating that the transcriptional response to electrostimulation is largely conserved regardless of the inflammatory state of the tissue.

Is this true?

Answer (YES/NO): NO